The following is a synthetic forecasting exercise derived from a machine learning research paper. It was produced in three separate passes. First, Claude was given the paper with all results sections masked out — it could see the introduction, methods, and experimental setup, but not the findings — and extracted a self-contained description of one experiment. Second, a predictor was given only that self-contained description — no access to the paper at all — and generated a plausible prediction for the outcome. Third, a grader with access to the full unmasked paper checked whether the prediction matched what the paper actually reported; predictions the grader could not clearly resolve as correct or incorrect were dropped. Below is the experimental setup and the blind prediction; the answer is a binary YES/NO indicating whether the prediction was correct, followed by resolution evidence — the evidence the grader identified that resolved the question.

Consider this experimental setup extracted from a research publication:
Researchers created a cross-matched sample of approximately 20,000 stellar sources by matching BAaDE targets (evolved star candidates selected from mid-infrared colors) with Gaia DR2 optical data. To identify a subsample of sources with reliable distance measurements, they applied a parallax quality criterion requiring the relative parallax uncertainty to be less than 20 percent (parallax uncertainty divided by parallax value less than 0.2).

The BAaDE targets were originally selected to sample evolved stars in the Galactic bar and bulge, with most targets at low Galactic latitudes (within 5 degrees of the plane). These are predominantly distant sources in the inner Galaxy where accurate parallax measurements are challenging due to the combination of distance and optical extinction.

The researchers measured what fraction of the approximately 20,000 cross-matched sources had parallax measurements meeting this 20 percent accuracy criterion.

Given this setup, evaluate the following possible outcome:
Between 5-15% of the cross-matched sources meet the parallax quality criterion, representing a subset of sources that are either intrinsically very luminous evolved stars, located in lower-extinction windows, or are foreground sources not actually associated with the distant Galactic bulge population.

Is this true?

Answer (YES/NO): YES